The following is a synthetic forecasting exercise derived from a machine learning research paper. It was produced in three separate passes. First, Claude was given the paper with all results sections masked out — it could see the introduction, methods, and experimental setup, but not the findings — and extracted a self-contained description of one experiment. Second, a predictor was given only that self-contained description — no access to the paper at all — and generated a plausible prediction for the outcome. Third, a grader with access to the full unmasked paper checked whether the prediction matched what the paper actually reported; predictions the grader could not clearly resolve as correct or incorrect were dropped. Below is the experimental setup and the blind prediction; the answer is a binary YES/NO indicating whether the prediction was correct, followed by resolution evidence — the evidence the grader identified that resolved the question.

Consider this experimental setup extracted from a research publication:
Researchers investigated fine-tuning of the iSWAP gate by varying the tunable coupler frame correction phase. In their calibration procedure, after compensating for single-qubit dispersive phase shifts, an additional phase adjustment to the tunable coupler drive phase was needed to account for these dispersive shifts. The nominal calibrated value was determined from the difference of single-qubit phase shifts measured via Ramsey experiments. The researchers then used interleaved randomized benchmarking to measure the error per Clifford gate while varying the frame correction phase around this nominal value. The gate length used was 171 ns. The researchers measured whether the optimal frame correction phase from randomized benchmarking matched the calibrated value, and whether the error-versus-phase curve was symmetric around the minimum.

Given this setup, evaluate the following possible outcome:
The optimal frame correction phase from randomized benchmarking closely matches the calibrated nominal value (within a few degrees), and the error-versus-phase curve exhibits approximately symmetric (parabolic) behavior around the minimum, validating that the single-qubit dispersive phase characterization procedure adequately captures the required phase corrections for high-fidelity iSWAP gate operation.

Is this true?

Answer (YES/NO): YES